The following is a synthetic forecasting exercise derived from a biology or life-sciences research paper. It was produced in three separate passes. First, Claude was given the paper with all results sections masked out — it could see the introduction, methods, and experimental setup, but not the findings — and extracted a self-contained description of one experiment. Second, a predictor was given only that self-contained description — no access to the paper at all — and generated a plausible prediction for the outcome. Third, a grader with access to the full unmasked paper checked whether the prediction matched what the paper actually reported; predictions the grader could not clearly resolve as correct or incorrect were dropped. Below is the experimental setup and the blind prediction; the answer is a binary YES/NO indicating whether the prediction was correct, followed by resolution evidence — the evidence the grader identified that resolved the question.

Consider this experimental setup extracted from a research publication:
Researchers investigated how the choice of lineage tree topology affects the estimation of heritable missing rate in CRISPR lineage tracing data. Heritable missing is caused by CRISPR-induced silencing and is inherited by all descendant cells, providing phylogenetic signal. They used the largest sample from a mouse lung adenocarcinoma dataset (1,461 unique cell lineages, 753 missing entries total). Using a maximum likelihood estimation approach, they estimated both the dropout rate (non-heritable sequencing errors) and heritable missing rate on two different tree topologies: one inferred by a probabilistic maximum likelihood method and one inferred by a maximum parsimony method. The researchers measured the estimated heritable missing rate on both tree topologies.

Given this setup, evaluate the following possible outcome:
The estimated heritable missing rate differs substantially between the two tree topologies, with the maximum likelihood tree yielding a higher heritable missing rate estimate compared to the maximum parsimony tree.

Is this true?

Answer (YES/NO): YES